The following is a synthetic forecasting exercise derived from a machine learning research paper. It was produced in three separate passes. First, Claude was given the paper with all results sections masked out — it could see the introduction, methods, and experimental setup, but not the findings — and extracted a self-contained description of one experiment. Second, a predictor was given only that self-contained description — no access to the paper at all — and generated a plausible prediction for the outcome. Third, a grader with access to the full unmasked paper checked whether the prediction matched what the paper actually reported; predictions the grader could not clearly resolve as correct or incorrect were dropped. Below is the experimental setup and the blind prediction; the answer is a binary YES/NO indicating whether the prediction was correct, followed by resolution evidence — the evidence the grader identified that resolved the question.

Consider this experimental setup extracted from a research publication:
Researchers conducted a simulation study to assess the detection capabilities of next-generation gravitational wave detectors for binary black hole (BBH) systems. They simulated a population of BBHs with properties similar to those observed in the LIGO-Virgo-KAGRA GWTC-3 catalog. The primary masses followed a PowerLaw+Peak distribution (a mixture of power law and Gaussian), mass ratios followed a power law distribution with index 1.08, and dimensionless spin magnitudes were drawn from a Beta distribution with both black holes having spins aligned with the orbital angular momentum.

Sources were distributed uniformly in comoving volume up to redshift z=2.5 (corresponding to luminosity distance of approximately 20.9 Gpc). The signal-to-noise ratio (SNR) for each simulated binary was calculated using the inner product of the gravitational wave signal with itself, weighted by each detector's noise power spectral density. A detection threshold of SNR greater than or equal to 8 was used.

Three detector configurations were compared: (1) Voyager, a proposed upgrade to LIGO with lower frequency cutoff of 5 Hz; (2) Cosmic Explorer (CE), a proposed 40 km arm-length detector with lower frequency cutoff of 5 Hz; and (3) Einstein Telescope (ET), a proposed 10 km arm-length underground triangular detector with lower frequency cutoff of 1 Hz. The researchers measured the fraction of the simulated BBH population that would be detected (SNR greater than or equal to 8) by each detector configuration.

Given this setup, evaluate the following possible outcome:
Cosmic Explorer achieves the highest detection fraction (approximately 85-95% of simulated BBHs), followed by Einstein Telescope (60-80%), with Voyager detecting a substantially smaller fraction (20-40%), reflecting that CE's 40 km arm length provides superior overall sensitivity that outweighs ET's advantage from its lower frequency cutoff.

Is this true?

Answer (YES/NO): NO